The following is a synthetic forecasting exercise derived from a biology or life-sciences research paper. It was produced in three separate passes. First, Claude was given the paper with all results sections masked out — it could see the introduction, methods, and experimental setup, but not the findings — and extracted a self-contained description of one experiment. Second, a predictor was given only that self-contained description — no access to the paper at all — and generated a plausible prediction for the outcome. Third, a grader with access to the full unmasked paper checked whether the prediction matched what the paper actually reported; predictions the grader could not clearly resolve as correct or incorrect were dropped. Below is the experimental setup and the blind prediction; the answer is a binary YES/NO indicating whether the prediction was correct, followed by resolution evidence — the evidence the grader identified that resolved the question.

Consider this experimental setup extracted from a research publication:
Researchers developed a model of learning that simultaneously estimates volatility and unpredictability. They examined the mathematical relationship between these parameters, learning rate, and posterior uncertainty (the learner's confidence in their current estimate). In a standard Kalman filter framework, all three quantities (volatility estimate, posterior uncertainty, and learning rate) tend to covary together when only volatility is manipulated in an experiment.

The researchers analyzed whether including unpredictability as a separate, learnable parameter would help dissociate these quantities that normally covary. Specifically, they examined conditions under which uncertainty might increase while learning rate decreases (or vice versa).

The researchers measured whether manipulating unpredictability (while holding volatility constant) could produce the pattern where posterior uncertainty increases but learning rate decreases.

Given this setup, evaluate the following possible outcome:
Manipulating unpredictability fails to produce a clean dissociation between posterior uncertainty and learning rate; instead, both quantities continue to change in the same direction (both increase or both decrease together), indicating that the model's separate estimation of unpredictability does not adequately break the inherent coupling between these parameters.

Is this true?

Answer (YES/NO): NO